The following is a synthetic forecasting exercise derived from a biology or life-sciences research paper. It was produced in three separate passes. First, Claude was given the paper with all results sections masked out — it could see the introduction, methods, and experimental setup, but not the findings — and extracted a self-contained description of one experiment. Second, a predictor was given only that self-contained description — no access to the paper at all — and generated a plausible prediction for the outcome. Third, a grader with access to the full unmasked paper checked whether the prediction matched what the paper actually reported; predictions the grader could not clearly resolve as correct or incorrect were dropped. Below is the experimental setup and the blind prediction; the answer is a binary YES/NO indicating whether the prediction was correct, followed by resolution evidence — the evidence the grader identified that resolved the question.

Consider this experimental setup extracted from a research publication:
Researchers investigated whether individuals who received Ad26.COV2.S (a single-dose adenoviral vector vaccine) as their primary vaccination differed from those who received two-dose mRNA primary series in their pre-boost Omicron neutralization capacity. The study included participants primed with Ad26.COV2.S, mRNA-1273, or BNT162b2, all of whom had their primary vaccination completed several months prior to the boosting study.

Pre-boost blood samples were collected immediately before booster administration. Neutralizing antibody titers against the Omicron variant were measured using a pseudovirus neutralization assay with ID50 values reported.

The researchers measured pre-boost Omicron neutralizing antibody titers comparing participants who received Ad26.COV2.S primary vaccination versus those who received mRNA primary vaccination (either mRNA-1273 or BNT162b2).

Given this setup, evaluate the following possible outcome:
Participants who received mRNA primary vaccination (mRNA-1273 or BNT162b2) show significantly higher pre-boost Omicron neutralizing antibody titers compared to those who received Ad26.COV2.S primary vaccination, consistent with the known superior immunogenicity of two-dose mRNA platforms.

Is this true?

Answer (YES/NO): YES